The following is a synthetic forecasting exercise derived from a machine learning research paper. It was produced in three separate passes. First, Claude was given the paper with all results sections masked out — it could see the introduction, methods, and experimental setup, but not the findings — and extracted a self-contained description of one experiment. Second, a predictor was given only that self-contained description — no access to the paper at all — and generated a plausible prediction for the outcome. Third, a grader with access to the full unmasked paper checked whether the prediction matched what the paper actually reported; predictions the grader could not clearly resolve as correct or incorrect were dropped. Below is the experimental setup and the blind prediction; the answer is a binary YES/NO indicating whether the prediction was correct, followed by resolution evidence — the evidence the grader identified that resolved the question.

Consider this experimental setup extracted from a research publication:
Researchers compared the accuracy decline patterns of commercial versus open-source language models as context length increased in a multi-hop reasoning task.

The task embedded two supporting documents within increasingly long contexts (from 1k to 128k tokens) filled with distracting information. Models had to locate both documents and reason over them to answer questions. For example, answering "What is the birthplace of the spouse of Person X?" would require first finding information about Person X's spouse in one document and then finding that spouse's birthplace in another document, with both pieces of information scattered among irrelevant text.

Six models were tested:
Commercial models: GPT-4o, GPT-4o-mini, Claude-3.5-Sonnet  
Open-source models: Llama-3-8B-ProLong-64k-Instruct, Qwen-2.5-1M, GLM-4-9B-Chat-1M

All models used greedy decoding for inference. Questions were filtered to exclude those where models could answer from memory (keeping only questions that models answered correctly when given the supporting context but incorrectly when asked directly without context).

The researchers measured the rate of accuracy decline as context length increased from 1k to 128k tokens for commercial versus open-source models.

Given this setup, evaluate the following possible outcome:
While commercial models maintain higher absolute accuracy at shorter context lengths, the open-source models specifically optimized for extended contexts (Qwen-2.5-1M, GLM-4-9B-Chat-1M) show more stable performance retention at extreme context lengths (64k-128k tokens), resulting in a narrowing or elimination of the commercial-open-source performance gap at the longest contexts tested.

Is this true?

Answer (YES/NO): NO